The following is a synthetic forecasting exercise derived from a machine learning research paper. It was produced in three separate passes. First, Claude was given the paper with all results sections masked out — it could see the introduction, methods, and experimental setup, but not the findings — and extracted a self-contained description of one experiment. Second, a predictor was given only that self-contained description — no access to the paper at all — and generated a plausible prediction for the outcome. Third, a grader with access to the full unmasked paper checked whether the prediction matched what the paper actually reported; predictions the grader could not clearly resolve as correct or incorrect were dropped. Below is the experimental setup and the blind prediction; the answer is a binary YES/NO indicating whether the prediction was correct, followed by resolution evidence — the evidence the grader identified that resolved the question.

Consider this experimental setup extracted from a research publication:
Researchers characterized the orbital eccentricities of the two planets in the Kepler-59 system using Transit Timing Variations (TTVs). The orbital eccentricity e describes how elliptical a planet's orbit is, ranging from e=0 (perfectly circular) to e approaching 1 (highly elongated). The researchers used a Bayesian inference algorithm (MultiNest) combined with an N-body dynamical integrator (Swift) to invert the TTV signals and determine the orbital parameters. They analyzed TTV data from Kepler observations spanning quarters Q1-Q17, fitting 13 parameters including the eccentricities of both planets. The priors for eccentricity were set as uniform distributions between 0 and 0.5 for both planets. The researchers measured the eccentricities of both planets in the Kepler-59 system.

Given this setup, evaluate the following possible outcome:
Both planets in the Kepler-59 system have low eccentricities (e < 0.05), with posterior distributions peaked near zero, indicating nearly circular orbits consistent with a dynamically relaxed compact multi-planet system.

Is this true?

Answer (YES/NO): NO